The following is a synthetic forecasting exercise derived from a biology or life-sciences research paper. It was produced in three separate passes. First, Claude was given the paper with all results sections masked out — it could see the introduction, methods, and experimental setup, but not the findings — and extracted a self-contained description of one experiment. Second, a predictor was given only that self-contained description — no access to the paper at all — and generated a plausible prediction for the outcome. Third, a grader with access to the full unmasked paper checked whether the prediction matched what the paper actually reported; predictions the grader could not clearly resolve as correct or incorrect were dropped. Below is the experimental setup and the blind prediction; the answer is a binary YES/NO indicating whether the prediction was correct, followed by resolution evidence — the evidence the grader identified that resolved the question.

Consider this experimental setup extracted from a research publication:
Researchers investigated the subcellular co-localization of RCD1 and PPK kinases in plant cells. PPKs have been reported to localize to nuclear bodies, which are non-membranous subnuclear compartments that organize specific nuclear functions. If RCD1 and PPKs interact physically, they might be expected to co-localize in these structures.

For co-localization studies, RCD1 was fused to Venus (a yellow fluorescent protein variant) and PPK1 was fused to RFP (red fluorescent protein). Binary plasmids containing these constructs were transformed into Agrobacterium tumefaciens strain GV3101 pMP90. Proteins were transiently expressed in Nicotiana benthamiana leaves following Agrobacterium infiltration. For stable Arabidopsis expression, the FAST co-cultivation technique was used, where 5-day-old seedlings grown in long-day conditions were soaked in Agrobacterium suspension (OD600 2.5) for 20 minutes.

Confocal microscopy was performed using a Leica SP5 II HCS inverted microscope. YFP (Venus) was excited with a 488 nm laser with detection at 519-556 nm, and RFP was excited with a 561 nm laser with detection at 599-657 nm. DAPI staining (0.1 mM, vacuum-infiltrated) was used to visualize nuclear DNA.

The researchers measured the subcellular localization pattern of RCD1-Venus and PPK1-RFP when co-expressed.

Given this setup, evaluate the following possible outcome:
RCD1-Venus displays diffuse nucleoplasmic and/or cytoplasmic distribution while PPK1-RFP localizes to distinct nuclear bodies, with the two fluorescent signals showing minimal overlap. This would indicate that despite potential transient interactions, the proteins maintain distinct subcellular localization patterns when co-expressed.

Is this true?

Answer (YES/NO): NO